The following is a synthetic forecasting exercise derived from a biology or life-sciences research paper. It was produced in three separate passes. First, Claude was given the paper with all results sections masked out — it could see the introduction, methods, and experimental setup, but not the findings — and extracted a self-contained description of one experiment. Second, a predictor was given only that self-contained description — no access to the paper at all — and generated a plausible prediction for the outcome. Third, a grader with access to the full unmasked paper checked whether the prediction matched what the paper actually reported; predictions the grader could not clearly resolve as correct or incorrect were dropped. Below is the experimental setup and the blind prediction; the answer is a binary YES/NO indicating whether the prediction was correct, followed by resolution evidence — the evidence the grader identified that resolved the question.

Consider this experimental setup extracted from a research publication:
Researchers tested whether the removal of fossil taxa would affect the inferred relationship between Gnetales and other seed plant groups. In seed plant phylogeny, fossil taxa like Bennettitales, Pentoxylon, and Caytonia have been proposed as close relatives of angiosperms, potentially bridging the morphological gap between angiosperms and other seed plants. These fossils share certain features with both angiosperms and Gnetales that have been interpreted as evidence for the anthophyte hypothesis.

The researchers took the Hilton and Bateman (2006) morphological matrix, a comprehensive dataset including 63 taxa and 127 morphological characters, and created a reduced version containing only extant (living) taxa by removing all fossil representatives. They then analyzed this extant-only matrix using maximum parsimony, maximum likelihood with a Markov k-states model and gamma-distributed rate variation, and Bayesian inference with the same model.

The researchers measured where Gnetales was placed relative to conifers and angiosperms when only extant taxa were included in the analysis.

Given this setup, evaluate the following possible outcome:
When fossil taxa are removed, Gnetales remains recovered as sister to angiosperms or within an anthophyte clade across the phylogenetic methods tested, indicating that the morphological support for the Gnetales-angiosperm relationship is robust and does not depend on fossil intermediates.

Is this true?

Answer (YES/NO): NO